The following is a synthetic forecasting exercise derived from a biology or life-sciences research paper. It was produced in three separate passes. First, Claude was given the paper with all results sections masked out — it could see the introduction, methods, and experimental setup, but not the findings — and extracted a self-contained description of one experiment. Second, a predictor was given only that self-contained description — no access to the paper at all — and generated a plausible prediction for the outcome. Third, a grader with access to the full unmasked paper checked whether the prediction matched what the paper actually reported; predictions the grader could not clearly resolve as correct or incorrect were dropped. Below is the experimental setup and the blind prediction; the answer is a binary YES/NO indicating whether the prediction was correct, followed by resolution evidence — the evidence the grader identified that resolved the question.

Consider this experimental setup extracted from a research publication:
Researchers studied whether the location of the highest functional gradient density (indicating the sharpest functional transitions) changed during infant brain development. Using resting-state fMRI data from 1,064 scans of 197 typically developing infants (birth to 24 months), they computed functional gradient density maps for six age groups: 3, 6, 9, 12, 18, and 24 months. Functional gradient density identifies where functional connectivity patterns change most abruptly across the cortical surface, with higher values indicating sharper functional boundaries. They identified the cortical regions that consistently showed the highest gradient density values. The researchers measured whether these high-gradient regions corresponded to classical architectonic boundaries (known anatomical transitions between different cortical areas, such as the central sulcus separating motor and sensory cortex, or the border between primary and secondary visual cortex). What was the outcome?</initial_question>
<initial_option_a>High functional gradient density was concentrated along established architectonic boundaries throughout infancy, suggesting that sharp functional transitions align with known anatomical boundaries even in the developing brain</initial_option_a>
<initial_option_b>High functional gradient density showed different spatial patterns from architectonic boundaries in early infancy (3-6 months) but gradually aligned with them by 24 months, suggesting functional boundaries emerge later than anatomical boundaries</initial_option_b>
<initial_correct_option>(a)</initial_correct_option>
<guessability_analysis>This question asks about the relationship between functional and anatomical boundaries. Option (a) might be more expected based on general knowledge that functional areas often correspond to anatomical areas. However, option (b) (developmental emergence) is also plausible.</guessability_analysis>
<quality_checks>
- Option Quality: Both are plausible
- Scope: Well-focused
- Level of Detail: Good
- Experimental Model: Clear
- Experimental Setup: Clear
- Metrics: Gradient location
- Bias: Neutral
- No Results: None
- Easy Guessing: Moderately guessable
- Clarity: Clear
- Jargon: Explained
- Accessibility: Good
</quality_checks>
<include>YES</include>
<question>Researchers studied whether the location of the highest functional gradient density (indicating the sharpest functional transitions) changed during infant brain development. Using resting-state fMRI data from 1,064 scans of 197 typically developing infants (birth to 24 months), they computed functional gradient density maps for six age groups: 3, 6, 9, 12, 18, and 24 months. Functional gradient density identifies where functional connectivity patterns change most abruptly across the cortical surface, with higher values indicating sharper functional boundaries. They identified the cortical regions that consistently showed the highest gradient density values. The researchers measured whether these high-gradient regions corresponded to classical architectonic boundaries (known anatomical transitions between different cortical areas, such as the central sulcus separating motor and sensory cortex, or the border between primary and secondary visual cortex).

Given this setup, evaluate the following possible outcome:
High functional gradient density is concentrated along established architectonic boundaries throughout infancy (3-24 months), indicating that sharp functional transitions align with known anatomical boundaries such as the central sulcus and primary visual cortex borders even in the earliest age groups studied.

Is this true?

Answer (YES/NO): YES